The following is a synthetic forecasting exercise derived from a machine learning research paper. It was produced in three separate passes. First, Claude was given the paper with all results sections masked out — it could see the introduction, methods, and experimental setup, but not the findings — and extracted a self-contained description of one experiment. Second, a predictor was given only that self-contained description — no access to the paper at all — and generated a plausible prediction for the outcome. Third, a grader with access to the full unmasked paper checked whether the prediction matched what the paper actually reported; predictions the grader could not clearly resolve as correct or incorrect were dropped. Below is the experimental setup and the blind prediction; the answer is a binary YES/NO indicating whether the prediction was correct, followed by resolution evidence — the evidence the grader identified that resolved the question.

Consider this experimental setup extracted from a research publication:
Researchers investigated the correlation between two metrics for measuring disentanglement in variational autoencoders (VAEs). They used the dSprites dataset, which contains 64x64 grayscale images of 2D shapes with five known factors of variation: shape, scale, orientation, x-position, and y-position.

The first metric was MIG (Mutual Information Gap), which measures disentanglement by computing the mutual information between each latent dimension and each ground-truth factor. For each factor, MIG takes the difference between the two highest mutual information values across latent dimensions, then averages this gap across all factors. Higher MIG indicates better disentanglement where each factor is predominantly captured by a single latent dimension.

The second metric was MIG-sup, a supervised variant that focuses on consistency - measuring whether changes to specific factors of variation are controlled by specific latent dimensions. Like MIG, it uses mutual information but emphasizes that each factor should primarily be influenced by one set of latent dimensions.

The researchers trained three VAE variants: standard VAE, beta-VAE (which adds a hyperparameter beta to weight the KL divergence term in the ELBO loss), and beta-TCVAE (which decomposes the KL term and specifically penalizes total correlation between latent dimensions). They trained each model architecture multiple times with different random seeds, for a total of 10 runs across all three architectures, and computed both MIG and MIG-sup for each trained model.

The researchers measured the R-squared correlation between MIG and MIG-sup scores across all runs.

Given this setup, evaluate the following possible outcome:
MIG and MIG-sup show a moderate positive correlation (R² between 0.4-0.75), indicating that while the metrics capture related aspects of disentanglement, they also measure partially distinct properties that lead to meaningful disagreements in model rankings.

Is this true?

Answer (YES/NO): NO